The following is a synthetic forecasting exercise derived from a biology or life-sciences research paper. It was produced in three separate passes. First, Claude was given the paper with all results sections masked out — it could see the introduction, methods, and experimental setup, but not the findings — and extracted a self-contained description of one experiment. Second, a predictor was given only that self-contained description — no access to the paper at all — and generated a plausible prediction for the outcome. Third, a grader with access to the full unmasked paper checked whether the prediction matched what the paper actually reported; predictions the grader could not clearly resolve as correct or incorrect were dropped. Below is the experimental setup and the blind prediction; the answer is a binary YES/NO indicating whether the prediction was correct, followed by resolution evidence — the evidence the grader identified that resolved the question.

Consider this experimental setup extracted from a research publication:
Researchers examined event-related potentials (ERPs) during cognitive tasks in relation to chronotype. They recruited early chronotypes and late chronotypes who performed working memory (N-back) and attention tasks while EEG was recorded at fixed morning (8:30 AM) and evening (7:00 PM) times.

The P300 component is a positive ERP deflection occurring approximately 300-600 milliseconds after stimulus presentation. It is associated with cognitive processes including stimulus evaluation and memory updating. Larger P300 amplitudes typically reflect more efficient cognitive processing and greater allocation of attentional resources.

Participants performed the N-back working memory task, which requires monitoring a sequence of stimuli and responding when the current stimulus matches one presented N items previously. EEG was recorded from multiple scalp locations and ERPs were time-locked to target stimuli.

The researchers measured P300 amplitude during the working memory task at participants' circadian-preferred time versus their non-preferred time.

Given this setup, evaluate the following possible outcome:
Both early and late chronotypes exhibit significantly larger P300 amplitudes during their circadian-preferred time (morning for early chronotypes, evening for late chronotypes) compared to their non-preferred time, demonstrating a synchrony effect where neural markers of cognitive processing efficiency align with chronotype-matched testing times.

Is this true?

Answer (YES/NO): YES